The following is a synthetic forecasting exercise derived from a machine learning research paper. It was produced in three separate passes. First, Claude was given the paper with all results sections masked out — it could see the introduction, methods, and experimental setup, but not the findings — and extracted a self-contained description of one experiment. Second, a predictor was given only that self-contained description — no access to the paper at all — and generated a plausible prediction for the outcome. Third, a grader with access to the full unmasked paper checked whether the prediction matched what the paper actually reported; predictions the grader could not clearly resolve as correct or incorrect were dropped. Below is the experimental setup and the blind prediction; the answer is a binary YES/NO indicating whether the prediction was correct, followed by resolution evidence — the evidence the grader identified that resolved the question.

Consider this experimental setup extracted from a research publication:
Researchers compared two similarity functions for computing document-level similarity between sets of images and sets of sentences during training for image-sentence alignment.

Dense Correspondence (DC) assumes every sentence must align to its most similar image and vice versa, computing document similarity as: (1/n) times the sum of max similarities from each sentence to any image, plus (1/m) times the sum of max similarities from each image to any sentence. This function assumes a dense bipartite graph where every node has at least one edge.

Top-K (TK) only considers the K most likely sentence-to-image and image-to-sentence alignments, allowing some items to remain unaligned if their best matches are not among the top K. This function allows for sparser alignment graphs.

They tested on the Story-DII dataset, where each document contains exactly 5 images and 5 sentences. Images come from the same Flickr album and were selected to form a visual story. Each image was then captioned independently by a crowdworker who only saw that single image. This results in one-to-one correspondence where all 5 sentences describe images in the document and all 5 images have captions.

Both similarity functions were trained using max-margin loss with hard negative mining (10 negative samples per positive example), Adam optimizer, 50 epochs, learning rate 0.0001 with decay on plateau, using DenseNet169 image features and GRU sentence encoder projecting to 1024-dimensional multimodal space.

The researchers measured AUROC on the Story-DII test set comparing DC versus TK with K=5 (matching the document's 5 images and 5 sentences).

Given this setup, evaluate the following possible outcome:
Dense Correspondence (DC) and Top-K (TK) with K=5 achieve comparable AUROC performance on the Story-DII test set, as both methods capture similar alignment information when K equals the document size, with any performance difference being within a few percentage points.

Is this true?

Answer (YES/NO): YES